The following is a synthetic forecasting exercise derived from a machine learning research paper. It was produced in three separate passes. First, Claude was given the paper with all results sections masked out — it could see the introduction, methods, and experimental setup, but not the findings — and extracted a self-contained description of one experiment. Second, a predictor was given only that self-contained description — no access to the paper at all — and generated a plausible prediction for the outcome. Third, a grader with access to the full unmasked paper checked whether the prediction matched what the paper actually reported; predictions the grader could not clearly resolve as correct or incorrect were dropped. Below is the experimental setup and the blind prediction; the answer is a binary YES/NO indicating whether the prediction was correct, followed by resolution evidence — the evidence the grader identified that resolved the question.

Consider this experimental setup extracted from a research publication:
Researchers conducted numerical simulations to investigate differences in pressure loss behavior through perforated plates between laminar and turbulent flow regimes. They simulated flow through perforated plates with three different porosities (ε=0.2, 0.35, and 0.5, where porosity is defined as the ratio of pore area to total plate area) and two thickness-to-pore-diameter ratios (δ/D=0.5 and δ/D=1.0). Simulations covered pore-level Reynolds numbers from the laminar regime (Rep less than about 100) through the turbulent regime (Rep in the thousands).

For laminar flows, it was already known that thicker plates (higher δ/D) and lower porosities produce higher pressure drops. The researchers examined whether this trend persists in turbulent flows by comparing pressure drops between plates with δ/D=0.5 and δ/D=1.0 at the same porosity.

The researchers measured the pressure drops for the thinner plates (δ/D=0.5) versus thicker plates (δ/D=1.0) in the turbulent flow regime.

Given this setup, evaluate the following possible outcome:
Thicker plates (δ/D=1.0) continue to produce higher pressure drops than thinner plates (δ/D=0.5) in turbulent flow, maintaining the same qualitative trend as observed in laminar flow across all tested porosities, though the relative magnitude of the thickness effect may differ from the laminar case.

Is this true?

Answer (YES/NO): NO